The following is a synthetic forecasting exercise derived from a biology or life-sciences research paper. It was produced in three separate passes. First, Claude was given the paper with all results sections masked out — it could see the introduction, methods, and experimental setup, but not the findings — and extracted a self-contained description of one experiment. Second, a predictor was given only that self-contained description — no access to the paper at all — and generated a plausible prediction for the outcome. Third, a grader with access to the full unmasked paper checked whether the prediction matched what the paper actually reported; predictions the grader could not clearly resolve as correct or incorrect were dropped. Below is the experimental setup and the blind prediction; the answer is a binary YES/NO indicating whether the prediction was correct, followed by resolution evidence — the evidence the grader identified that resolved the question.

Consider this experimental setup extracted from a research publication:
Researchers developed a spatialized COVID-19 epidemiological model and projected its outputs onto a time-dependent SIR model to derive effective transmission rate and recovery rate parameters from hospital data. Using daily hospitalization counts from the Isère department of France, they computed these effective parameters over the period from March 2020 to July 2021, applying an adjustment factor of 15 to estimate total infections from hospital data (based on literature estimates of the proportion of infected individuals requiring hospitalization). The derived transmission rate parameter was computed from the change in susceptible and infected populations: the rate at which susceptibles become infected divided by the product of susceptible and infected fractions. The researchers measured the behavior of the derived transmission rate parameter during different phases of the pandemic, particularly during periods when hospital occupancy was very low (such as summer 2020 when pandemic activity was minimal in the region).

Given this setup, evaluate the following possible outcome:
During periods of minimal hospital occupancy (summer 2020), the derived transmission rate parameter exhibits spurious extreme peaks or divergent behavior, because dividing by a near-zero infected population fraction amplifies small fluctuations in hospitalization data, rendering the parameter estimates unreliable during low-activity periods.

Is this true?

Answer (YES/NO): NO